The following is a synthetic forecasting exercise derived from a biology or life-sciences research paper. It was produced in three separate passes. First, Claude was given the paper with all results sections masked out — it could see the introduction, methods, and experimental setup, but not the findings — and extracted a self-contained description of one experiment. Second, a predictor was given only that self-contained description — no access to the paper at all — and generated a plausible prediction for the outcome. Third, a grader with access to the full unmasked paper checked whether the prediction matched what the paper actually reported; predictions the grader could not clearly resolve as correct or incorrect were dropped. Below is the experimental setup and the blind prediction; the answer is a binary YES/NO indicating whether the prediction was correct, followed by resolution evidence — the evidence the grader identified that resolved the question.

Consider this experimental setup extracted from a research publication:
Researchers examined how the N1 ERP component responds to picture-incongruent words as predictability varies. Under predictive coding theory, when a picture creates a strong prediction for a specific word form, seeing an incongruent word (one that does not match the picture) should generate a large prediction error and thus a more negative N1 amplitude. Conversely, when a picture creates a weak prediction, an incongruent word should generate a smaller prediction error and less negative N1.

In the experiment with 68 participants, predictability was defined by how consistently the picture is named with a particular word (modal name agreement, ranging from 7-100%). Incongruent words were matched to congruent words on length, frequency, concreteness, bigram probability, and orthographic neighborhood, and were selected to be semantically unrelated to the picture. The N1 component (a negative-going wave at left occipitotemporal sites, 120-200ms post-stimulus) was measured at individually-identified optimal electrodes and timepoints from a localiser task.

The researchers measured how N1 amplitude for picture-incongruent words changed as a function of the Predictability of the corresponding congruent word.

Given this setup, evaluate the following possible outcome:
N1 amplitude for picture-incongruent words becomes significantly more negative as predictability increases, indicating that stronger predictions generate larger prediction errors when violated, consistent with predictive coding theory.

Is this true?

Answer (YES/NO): NO